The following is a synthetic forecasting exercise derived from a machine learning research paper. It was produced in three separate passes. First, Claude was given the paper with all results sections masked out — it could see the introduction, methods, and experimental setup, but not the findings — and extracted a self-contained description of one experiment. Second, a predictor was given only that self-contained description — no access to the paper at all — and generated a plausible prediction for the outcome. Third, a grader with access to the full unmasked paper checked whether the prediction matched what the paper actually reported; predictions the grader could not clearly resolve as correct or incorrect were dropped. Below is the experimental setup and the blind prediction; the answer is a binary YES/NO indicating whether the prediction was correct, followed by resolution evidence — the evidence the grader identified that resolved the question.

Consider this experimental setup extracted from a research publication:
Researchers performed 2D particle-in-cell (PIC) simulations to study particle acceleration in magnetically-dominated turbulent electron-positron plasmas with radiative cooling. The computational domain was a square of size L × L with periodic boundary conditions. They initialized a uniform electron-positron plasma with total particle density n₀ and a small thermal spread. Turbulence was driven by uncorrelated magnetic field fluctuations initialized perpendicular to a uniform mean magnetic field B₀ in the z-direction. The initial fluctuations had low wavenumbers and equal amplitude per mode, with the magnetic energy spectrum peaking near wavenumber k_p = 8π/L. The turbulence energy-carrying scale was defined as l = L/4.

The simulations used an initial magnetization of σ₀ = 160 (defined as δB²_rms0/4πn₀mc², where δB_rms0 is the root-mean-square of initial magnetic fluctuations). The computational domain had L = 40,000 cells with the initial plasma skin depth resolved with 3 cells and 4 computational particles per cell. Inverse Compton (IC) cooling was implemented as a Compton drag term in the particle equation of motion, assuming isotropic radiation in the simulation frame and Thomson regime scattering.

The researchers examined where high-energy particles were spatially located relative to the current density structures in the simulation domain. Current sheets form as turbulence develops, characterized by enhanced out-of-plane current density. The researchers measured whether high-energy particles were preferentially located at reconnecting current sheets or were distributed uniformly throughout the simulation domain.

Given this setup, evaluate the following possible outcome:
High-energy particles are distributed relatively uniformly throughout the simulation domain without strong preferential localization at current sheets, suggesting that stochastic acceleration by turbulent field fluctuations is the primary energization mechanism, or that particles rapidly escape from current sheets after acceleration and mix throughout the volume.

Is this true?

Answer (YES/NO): NO